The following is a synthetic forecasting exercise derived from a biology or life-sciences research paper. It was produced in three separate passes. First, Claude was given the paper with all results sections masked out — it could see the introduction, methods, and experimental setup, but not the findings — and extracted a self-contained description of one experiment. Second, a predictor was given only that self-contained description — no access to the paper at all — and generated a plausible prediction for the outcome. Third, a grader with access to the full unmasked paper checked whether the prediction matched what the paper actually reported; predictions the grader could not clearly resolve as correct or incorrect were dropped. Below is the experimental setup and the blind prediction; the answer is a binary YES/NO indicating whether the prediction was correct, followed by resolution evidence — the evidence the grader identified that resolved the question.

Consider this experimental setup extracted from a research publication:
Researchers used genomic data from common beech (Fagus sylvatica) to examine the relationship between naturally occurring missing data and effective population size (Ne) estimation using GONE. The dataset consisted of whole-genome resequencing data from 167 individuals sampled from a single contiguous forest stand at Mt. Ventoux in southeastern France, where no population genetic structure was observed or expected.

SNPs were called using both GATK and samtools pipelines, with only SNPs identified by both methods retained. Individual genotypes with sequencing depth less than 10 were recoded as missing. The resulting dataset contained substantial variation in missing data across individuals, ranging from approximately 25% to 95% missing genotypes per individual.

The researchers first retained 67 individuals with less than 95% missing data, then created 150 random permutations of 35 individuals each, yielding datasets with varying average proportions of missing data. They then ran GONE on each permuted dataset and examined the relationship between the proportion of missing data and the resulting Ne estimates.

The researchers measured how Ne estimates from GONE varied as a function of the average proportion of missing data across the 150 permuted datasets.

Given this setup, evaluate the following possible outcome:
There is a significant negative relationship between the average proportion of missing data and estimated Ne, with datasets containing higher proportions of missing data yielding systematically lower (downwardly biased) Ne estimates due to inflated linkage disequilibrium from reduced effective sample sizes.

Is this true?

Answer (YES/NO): NO